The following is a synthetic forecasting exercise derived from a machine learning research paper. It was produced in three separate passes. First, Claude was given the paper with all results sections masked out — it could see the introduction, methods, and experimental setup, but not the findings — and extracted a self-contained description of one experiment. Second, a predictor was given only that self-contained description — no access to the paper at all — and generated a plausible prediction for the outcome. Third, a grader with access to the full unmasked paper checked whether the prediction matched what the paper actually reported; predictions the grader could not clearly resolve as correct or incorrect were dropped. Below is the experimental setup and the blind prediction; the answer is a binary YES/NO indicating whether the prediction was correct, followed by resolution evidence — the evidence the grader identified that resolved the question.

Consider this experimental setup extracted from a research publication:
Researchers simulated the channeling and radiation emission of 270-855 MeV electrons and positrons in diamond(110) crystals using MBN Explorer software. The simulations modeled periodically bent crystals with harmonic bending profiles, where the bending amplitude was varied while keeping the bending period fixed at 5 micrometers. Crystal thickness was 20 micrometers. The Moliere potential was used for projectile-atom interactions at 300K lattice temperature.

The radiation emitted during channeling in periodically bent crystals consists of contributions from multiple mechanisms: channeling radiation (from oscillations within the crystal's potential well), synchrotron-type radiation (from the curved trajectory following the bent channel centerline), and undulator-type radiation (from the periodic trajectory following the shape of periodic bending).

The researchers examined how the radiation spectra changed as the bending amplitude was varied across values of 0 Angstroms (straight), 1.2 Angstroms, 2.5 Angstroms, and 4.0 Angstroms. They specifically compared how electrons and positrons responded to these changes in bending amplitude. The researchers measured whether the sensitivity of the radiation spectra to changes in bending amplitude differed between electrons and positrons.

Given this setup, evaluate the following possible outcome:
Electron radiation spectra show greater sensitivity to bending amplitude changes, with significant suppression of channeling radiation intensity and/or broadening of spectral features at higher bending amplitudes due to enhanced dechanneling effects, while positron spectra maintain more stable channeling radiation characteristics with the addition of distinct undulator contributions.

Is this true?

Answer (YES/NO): NO